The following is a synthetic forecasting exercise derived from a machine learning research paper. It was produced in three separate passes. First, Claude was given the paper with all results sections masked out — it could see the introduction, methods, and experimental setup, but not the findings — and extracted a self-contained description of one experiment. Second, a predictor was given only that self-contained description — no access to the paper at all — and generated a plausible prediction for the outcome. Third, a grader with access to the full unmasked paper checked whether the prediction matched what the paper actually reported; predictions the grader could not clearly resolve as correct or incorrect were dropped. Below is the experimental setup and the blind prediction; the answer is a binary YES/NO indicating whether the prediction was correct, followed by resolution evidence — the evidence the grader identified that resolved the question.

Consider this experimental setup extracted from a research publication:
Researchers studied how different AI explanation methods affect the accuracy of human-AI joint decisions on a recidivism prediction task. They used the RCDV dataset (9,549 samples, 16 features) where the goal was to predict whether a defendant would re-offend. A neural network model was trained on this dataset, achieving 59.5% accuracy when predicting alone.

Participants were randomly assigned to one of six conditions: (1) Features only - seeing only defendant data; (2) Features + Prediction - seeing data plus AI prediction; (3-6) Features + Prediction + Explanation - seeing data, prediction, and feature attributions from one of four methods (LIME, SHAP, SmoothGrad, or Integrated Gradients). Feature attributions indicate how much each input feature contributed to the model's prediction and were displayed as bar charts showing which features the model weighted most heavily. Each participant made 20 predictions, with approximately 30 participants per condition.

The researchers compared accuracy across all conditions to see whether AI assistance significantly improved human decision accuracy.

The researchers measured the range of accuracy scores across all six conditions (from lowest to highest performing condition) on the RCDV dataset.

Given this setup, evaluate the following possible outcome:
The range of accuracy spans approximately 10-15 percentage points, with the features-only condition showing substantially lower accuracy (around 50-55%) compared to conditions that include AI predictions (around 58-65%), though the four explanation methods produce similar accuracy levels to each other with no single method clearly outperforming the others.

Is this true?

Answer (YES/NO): NO